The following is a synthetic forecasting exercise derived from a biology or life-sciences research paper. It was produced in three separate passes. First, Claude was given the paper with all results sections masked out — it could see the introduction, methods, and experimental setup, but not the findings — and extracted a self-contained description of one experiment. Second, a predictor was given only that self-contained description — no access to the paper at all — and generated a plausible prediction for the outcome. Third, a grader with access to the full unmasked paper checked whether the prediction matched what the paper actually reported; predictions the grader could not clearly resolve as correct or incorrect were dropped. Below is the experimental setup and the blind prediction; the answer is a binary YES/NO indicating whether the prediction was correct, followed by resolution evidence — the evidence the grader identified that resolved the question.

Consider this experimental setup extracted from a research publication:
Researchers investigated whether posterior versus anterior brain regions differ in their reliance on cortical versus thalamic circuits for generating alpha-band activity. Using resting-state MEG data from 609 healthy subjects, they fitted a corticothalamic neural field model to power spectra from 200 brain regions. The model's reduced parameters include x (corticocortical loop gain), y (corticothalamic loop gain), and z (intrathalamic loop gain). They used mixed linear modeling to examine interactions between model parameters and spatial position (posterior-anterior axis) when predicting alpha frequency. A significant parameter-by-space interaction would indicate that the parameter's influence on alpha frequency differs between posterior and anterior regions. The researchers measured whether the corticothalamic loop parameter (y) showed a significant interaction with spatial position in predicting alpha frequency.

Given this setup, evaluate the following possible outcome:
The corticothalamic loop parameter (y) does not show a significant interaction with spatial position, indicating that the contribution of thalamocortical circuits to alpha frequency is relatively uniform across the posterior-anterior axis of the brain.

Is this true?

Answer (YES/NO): NO